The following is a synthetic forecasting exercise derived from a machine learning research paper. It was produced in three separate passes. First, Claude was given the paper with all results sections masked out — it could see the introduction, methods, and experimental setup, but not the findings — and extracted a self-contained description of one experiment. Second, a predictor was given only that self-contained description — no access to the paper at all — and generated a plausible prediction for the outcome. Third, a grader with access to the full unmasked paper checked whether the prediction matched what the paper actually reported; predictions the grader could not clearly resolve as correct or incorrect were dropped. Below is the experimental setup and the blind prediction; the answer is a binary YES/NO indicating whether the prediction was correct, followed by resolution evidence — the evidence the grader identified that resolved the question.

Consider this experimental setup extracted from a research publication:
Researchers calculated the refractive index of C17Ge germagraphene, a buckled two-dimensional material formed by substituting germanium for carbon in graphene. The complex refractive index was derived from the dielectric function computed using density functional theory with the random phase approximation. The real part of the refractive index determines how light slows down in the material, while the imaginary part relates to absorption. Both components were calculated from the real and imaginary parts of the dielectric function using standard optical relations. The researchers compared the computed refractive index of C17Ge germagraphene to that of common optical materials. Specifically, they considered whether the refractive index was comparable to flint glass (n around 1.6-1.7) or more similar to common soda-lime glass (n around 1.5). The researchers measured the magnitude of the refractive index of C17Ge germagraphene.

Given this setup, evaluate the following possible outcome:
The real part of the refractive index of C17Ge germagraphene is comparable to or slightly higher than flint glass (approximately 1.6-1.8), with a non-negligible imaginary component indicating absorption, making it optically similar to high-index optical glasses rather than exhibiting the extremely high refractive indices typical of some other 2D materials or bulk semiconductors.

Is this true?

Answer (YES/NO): NO